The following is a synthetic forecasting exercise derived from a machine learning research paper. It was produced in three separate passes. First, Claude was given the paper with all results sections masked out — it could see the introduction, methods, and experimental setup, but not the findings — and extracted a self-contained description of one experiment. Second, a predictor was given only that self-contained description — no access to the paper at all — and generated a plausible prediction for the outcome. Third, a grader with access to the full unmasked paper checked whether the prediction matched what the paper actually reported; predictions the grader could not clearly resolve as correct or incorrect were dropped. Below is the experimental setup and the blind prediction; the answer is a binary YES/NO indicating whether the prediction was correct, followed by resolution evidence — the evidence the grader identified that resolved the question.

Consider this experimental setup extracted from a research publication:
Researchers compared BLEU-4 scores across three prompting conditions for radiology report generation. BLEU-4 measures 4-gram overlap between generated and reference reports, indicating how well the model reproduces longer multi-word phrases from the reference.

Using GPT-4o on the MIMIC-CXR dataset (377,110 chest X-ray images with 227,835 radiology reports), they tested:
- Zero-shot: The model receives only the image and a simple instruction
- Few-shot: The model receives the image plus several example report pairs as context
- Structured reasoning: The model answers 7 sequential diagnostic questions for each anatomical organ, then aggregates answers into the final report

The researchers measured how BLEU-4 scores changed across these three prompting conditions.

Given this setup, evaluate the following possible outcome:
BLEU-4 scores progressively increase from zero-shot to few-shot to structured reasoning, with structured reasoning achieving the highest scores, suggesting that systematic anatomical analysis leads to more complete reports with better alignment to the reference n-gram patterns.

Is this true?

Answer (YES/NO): YES